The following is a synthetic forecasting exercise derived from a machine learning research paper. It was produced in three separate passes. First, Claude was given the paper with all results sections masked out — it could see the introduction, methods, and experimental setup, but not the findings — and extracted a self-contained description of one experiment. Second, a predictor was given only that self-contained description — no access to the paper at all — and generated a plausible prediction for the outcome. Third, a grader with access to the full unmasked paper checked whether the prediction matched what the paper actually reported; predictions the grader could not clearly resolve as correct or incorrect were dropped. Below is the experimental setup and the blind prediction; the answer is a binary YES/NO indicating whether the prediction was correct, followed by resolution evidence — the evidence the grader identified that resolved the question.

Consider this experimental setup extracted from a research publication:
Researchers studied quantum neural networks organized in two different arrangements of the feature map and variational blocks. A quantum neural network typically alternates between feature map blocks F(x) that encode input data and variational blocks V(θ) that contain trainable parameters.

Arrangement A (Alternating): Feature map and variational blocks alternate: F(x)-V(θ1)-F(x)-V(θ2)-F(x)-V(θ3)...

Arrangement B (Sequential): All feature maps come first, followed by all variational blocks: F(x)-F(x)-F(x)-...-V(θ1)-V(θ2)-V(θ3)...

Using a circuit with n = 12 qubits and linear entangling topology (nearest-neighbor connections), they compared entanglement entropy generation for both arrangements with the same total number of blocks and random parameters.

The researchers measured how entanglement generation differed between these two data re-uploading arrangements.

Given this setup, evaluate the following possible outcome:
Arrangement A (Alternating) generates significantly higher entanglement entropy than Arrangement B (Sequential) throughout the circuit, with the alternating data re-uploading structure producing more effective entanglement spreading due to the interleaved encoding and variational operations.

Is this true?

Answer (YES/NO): NO